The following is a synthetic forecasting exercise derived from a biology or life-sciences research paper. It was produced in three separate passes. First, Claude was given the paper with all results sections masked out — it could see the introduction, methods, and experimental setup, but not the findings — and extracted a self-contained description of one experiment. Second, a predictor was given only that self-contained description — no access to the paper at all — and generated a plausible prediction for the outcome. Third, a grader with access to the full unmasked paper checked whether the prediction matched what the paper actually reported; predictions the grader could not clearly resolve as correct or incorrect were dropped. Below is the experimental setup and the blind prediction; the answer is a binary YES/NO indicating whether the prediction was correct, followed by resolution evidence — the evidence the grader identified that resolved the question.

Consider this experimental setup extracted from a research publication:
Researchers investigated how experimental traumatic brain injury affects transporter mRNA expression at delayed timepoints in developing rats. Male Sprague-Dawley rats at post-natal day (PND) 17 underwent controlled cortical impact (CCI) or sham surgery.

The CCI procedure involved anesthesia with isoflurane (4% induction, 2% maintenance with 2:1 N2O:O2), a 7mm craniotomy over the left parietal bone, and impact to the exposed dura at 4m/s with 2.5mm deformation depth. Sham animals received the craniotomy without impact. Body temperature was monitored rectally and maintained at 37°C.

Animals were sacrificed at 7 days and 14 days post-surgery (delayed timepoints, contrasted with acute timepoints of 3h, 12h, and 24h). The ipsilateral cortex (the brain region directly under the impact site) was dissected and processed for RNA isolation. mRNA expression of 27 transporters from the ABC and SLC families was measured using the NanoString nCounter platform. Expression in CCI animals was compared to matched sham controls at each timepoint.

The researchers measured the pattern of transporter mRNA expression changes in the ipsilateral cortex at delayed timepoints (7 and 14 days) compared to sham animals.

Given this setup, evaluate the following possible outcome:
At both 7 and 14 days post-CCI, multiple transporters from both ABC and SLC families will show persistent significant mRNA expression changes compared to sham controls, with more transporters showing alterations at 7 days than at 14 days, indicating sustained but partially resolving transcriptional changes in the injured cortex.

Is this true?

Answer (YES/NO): NO